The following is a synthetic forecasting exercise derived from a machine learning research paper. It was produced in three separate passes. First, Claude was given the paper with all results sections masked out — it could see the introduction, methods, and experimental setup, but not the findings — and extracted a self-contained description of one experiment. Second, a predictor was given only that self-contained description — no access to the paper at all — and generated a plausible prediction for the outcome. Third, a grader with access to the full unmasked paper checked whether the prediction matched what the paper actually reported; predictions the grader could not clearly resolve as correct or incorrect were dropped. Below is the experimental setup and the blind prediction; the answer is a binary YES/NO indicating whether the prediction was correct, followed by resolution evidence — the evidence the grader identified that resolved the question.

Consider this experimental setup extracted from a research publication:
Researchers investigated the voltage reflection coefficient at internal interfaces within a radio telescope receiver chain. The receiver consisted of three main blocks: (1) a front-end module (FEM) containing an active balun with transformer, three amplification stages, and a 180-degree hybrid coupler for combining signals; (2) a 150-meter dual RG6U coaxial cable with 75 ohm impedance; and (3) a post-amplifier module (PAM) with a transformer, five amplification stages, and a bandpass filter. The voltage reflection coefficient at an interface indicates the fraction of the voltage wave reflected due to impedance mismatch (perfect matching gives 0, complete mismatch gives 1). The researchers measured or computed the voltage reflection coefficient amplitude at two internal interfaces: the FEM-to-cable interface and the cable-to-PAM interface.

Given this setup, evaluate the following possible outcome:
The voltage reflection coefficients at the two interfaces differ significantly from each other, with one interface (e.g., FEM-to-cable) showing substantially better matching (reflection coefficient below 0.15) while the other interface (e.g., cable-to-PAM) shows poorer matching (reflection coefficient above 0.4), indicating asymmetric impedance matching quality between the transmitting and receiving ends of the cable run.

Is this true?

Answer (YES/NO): NO